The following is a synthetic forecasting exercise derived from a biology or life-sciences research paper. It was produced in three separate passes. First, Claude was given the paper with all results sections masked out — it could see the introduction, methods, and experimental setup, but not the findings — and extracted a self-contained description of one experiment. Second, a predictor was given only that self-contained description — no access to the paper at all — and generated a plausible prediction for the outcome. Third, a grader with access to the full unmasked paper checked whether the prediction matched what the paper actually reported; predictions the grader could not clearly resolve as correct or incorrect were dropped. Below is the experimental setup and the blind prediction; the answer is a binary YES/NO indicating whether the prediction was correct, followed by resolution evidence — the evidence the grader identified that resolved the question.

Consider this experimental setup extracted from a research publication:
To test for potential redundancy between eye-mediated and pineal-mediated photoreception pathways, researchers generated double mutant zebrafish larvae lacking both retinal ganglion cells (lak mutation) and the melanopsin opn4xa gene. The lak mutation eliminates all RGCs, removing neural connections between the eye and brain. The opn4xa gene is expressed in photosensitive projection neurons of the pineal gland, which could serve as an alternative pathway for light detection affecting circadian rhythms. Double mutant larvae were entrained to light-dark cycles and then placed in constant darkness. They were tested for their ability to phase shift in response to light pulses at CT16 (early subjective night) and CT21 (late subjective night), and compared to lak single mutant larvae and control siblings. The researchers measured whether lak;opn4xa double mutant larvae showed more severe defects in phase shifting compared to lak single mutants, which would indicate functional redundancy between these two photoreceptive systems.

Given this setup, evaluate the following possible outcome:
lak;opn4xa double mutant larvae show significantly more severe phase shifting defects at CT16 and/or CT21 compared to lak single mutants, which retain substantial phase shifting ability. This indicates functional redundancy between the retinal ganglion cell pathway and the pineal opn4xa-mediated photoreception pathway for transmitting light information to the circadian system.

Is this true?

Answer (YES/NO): NO